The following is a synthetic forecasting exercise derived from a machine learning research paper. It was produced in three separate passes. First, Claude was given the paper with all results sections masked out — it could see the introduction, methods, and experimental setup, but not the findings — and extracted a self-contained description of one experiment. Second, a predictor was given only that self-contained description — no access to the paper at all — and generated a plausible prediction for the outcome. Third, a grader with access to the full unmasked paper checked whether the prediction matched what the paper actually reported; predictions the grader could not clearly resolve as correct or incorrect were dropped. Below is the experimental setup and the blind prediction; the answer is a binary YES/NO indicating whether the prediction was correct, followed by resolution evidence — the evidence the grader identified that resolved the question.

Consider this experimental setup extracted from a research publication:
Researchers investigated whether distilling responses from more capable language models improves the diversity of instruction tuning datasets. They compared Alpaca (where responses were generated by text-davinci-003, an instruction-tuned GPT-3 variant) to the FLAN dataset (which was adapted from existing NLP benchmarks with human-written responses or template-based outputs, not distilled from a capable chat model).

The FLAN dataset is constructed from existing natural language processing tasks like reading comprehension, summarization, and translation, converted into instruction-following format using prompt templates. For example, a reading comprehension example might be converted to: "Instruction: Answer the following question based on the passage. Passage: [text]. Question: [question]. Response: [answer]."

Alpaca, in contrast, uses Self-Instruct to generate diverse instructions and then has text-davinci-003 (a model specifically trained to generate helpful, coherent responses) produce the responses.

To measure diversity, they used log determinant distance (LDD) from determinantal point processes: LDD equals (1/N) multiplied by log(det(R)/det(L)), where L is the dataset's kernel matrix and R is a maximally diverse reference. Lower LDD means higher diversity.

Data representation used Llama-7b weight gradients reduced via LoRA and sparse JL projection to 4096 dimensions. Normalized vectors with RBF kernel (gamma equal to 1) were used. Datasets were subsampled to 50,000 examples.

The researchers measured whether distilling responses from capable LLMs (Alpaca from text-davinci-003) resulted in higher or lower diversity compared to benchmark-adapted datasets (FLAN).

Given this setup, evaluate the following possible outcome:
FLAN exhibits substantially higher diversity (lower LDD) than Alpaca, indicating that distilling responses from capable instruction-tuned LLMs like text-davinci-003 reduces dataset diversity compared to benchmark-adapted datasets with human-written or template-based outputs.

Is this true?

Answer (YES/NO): NO